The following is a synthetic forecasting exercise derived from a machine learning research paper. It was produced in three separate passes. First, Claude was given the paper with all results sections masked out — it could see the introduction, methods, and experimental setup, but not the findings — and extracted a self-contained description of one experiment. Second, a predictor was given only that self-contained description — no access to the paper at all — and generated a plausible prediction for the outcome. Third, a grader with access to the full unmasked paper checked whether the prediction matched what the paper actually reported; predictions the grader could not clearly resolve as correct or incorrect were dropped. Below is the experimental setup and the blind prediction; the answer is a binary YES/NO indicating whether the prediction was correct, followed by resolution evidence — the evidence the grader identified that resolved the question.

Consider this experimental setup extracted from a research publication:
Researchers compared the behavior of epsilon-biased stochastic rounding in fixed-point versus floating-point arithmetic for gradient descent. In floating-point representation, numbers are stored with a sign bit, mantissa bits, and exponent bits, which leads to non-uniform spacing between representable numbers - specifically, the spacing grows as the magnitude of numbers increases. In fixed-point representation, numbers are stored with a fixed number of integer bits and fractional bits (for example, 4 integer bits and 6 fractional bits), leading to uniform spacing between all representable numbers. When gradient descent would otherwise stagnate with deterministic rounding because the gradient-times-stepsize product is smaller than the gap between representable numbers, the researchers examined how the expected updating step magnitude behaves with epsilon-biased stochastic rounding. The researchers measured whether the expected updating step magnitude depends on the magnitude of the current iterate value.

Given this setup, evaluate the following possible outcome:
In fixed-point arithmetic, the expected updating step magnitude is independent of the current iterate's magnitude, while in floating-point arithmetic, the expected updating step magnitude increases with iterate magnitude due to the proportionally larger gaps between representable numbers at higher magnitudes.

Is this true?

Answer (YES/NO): YES